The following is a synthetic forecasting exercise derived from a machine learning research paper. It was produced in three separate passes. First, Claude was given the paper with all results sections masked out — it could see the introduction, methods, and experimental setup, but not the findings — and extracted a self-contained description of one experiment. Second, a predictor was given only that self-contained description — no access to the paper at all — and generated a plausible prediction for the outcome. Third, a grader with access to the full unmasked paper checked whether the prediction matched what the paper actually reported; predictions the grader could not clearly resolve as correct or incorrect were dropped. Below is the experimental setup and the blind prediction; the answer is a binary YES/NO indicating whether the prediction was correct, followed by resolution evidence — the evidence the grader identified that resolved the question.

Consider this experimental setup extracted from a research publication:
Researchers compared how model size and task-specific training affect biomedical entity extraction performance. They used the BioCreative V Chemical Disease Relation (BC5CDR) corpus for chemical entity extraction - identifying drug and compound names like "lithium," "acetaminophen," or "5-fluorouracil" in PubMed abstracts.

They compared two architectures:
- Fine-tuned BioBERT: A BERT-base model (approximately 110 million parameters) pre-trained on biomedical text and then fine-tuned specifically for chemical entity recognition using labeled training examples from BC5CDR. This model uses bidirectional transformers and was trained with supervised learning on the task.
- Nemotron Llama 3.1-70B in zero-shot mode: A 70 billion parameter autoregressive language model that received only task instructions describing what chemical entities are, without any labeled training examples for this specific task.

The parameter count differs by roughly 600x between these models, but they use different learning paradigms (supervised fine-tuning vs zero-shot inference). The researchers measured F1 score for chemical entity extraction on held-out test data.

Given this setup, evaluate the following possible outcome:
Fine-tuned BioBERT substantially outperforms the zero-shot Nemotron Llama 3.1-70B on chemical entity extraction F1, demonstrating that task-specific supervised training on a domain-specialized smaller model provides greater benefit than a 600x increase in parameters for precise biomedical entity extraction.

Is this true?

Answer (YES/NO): YES